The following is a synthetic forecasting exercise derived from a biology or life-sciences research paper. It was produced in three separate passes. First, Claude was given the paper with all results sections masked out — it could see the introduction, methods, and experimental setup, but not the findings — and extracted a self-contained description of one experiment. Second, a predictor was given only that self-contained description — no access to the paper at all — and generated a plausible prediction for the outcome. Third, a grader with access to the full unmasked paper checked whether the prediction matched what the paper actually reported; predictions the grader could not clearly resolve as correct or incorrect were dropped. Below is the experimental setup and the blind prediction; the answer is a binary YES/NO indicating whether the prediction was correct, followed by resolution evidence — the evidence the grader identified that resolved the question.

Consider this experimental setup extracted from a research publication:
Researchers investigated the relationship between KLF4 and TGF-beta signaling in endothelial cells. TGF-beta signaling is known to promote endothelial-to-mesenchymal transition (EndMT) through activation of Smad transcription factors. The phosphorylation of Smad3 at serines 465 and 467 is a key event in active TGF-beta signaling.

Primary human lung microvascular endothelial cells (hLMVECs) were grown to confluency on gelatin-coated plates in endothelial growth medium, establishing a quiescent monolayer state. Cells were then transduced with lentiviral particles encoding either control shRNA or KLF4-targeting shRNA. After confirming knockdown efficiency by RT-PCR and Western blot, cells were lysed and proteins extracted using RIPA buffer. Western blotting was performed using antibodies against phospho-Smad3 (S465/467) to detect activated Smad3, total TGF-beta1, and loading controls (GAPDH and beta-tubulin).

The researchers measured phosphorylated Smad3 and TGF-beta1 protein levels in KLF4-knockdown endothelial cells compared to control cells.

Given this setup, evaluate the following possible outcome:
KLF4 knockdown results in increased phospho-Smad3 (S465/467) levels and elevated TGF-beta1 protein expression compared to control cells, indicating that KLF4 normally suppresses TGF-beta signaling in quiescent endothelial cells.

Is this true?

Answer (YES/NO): YES